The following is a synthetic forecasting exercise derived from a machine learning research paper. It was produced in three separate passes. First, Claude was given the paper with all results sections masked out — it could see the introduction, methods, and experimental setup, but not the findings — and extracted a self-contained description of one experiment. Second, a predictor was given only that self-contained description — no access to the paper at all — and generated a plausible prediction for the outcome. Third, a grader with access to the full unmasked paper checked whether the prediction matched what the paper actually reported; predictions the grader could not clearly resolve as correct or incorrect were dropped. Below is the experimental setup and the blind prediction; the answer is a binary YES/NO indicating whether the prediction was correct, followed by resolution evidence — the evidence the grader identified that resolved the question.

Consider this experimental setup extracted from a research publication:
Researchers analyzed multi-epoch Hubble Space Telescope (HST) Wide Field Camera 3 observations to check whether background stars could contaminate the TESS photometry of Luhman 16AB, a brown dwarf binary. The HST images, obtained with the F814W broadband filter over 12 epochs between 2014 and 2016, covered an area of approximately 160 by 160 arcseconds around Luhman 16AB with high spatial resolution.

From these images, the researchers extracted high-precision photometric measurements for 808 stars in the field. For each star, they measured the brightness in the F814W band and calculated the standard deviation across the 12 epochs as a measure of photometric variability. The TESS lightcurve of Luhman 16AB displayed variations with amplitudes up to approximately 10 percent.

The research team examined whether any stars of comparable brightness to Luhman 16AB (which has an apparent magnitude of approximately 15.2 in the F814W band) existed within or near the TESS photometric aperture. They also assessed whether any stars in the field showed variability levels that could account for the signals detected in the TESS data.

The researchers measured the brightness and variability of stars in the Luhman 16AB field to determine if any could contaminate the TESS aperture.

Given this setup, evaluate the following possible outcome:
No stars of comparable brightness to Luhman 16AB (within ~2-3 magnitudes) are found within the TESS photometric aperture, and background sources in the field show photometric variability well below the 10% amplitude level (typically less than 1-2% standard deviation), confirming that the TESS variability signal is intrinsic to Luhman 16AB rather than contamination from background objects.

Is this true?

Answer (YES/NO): YES